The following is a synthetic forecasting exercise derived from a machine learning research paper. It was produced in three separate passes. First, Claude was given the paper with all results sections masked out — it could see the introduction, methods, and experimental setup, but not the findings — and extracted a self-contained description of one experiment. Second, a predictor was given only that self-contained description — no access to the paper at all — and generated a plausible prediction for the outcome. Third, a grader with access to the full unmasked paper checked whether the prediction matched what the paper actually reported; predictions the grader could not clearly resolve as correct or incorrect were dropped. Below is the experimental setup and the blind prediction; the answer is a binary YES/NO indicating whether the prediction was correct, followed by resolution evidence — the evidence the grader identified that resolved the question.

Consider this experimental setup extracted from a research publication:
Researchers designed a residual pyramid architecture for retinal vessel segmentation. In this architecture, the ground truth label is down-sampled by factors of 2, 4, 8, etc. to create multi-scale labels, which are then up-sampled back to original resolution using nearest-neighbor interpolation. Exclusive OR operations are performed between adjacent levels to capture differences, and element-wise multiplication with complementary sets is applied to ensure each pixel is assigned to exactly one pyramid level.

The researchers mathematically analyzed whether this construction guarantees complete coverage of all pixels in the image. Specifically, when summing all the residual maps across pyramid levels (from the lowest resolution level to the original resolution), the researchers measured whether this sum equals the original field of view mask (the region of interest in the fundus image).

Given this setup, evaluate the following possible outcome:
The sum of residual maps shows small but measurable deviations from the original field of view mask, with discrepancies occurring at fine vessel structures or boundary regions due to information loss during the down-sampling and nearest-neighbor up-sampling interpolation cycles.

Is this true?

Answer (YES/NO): NO